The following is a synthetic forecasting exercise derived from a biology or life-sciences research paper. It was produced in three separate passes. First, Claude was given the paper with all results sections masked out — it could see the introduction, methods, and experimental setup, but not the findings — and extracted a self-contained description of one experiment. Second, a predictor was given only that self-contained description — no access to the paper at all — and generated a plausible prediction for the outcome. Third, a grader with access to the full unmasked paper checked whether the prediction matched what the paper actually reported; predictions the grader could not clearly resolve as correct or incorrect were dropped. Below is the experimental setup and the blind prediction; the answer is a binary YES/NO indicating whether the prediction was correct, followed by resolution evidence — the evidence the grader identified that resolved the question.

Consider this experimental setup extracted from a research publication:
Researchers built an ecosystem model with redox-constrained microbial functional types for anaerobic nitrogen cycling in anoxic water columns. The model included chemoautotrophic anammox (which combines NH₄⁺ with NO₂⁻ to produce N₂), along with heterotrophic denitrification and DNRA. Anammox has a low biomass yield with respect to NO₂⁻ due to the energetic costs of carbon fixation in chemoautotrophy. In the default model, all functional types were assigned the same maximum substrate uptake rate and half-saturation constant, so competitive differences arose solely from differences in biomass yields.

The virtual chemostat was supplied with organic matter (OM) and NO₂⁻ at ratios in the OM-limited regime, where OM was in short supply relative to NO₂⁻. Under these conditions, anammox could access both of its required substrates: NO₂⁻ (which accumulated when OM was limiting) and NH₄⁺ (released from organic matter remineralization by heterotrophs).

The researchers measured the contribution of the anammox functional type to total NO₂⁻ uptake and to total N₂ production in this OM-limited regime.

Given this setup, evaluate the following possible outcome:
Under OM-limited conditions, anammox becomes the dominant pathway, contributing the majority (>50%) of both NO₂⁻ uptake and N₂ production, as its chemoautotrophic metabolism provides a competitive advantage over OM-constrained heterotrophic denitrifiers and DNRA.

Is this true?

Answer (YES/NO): NO